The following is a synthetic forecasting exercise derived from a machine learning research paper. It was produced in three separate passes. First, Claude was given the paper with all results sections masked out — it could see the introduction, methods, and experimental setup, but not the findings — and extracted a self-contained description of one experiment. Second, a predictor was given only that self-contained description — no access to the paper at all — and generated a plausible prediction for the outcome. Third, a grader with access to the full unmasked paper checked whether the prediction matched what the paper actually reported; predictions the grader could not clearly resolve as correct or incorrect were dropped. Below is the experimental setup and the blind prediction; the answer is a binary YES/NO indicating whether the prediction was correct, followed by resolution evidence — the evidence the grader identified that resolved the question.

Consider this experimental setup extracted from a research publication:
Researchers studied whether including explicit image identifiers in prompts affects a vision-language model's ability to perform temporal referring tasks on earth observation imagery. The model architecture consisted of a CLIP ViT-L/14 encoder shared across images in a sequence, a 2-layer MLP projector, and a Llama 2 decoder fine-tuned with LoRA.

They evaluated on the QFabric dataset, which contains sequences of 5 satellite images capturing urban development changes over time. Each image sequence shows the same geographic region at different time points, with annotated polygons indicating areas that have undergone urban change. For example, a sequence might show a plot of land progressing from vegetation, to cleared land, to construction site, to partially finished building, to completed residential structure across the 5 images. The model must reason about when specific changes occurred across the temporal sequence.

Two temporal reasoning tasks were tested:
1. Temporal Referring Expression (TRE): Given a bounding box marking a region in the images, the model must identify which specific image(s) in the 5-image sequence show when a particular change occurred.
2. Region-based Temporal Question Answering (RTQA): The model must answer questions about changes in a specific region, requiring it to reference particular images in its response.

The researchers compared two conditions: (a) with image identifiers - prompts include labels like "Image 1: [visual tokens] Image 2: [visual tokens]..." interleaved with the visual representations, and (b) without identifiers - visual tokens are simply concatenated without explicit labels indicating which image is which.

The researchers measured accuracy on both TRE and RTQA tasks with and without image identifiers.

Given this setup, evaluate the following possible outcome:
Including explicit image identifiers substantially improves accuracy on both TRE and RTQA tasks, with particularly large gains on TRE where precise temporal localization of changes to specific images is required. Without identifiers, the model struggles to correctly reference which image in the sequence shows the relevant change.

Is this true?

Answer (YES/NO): YES